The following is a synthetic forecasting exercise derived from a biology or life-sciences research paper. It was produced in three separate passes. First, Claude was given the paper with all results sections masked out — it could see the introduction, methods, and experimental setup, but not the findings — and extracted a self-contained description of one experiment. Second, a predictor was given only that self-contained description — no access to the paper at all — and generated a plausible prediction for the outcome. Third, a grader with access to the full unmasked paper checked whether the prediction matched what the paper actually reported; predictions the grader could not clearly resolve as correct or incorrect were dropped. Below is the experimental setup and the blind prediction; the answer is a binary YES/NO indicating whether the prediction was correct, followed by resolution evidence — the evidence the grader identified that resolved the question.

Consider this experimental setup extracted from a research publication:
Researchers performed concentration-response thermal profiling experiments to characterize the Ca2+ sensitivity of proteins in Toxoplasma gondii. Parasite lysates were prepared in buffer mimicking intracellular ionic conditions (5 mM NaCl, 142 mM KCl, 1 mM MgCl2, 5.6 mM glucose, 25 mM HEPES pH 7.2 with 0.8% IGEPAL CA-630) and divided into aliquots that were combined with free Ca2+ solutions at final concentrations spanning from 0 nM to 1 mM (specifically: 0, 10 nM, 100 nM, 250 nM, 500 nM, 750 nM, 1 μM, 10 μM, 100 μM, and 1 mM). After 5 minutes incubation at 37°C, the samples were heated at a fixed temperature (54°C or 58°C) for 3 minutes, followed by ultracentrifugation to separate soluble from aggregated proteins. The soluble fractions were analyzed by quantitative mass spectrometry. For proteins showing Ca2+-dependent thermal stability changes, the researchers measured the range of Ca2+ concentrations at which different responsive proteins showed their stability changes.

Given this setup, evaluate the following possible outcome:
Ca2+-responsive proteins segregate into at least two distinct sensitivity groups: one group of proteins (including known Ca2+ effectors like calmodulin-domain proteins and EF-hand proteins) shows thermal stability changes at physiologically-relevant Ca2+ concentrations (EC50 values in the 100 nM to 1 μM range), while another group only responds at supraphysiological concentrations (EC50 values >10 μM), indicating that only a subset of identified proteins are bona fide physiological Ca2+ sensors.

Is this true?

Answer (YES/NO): YES